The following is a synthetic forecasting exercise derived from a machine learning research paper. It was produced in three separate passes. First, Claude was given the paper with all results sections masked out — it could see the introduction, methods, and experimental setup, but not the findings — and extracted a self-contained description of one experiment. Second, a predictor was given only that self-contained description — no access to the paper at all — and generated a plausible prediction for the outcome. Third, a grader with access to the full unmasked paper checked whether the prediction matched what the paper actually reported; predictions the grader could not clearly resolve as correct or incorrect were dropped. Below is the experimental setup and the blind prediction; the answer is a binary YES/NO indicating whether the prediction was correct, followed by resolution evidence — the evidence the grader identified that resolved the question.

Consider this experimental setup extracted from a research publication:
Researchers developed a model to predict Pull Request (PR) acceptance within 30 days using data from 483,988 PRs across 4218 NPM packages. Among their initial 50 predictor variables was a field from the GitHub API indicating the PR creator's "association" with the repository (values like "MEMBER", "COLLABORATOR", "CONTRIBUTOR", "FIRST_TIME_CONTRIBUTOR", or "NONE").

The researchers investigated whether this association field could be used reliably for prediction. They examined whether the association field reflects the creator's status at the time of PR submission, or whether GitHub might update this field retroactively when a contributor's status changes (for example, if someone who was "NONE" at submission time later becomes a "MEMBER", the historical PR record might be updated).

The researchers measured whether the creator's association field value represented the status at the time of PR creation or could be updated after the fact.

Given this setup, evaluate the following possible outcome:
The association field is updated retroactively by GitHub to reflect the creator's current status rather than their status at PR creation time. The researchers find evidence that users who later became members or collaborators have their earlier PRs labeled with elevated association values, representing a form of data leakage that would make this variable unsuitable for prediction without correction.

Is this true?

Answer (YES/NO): YES